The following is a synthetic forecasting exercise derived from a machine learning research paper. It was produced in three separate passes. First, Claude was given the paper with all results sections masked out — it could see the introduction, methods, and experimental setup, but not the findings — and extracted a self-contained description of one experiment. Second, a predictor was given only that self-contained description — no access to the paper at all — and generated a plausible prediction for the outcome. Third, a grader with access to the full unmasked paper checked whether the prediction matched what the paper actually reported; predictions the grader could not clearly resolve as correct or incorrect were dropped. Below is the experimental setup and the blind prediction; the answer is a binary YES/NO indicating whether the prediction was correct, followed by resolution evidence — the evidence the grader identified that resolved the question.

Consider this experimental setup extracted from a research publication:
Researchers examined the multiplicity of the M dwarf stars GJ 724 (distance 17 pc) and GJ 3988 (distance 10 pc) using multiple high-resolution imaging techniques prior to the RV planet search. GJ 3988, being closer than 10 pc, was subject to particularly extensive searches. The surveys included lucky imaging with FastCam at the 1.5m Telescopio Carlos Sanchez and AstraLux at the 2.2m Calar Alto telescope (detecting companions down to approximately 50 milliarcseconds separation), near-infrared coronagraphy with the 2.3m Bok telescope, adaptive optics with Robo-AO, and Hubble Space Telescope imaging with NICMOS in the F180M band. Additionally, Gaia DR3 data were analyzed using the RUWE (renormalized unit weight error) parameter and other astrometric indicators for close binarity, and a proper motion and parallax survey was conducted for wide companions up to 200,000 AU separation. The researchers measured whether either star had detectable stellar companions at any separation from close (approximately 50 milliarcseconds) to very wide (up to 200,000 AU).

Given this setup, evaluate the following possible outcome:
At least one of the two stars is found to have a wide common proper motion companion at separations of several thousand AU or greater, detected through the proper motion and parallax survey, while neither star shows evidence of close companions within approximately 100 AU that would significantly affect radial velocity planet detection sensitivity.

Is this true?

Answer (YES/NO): NO